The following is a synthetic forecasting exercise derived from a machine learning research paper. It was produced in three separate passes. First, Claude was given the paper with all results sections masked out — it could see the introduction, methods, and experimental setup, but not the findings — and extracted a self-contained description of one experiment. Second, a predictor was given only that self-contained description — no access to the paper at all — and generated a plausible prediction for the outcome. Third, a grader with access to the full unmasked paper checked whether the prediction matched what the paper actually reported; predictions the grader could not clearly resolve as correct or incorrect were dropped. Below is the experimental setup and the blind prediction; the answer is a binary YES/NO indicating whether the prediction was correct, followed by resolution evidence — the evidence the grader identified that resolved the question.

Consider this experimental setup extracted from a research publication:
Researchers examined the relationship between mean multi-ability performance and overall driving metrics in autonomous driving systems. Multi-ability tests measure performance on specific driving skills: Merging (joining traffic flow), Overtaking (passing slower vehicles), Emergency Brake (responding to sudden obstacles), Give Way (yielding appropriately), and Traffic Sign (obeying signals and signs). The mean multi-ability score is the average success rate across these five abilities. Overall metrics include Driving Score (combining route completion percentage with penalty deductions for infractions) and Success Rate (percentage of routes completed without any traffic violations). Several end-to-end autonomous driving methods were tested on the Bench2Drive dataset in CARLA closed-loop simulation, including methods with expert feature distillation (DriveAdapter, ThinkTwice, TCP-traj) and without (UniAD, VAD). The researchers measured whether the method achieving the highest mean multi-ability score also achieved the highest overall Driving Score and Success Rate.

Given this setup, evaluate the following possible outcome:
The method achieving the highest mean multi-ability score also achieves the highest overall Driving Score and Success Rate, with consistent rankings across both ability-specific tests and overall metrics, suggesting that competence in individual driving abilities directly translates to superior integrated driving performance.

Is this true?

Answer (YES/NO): NO